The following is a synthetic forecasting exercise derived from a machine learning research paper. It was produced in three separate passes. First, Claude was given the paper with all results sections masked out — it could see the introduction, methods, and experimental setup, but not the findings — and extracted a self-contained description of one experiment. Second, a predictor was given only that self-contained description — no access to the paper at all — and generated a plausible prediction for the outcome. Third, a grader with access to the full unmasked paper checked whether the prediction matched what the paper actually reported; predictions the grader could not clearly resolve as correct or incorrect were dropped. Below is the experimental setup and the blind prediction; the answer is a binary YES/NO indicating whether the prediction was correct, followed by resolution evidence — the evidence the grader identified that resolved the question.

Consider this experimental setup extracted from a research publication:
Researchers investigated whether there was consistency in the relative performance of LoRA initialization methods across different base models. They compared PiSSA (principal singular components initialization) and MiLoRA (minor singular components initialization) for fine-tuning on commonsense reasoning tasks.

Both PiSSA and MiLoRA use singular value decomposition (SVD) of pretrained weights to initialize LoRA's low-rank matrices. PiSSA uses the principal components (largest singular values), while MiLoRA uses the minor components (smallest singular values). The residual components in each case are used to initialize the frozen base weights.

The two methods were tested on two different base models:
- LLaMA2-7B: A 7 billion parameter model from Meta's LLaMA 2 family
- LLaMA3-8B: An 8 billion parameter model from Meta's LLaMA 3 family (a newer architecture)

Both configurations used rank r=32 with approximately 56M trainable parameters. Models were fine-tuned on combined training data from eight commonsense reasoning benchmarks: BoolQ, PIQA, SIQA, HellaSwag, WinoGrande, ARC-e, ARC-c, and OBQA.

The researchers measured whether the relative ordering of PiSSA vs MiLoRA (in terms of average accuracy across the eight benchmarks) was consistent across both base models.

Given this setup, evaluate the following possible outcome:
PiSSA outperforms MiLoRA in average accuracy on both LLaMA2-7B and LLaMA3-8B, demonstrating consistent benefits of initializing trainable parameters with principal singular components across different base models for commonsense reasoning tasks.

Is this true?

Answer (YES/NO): NO